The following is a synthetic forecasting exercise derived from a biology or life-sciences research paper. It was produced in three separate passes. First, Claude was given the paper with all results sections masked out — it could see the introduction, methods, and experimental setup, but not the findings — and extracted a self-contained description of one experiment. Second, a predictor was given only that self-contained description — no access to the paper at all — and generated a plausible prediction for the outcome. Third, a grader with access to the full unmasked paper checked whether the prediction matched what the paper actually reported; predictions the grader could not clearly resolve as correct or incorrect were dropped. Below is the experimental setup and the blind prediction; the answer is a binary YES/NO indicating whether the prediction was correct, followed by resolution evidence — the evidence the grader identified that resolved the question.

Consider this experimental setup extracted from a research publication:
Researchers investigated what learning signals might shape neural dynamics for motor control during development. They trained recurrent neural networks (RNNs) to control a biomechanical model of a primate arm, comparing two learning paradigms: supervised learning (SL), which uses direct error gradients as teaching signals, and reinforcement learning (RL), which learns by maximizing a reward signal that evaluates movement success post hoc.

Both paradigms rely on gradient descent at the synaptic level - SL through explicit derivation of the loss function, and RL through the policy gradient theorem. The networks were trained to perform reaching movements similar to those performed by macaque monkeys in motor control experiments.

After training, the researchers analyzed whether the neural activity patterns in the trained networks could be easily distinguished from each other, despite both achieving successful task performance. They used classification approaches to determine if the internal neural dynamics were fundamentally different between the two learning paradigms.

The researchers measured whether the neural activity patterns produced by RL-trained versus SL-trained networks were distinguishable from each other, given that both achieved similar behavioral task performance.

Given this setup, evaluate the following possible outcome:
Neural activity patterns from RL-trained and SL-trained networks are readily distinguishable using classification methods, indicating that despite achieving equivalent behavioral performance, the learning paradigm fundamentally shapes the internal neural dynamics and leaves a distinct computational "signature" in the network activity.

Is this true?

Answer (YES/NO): NO